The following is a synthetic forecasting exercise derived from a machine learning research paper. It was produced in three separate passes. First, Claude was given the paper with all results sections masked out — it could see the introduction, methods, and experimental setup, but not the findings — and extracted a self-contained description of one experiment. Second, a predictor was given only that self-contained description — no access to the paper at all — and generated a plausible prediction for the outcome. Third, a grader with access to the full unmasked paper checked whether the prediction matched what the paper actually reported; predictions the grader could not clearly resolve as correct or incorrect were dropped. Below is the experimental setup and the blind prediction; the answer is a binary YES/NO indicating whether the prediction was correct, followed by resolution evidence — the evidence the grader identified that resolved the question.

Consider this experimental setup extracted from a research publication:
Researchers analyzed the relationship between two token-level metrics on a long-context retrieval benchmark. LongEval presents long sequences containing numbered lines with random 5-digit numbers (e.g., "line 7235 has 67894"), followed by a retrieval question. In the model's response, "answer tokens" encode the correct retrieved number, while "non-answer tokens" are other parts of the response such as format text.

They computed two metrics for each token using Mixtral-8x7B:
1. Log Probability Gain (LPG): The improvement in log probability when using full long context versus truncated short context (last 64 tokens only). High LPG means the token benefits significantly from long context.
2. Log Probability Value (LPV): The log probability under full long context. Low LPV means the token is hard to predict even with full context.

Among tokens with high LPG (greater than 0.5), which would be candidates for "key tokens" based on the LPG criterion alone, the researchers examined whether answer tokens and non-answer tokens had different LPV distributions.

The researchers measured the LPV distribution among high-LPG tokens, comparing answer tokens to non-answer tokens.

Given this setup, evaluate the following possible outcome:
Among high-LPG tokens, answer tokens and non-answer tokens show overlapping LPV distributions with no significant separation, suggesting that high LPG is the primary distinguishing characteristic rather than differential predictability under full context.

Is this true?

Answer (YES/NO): NO